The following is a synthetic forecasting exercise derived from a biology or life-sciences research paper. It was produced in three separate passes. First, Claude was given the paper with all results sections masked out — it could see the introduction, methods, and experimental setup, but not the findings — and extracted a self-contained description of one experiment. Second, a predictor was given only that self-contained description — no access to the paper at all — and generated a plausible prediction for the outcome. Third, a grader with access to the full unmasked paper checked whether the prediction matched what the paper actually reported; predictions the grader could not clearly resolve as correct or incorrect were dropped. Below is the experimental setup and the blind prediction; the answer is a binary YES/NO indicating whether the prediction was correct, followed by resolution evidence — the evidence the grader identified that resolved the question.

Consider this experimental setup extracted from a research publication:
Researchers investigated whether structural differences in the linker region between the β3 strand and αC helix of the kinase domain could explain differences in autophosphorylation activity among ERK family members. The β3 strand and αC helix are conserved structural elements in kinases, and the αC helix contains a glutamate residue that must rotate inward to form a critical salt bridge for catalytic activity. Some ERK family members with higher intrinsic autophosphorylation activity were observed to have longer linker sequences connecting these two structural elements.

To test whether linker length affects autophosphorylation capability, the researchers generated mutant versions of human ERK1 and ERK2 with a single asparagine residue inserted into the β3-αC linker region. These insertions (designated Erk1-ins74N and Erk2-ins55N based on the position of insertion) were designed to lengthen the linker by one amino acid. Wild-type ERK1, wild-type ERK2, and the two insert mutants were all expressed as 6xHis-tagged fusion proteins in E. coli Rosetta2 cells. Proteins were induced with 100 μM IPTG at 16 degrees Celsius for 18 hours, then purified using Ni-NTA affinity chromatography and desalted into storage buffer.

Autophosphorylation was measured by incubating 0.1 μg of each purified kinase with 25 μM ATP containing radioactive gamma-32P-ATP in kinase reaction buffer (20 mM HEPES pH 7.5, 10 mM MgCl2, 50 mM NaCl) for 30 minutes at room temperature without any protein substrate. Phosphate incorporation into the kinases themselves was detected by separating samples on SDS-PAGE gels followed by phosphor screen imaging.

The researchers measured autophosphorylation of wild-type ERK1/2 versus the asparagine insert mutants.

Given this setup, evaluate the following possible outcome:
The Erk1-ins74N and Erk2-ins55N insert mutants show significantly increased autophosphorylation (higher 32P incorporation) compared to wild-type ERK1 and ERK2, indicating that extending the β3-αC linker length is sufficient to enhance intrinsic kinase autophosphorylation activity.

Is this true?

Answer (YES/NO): YES